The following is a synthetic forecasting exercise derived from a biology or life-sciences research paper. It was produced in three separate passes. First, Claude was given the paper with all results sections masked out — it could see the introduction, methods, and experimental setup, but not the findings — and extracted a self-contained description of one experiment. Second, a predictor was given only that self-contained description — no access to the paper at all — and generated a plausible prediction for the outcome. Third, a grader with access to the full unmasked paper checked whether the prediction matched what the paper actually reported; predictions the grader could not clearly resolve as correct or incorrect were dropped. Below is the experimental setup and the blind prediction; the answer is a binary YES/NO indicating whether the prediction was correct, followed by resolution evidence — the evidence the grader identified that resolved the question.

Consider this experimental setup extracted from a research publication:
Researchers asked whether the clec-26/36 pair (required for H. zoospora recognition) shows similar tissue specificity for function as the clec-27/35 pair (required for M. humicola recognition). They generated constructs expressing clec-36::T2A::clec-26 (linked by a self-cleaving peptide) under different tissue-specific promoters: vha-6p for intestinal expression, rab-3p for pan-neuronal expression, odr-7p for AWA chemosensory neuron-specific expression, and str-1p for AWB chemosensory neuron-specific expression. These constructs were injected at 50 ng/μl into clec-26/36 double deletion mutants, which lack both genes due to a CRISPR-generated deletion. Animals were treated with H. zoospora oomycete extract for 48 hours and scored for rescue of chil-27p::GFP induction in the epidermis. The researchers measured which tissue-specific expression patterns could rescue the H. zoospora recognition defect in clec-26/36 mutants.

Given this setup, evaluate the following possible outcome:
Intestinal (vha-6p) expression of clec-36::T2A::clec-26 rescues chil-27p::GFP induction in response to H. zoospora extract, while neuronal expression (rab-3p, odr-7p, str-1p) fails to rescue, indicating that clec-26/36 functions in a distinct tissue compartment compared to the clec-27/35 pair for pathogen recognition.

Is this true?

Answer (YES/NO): NO